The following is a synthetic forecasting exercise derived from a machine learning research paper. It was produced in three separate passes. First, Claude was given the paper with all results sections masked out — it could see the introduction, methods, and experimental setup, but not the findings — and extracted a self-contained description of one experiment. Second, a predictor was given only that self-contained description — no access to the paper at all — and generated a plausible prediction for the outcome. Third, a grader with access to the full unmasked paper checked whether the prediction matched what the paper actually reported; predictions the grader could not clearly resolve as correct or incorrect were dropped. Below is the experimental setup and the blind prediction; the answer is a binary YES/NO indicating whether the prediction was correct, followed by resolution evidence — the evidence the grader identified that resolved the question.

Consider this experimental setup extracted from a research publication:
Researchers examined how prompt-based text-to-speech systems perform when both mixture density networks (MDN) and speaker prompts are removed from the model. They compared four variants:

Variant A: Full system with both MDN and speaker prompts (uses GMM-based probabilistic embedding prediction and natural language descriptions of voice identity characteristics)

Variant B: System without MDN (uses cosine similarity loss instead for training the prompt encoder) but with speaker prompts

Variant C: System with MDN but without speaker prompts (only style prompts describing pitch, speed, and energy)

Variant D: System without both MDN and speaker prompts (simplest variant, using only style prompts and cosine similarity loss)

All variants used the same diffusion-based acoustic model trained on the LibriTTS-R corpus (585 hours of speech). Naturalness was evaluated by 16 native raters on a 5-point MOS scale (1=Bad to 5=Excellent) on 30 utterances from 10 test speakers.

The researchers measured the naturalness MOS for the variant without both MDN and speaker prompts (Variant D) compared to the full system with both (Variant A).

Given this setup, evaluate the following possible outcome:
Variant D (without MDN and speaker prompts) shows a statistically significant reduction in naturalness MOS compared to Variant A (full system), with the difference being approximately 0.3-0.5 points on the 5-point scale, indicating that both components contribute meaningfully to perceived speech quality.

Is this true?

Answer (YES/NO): NO